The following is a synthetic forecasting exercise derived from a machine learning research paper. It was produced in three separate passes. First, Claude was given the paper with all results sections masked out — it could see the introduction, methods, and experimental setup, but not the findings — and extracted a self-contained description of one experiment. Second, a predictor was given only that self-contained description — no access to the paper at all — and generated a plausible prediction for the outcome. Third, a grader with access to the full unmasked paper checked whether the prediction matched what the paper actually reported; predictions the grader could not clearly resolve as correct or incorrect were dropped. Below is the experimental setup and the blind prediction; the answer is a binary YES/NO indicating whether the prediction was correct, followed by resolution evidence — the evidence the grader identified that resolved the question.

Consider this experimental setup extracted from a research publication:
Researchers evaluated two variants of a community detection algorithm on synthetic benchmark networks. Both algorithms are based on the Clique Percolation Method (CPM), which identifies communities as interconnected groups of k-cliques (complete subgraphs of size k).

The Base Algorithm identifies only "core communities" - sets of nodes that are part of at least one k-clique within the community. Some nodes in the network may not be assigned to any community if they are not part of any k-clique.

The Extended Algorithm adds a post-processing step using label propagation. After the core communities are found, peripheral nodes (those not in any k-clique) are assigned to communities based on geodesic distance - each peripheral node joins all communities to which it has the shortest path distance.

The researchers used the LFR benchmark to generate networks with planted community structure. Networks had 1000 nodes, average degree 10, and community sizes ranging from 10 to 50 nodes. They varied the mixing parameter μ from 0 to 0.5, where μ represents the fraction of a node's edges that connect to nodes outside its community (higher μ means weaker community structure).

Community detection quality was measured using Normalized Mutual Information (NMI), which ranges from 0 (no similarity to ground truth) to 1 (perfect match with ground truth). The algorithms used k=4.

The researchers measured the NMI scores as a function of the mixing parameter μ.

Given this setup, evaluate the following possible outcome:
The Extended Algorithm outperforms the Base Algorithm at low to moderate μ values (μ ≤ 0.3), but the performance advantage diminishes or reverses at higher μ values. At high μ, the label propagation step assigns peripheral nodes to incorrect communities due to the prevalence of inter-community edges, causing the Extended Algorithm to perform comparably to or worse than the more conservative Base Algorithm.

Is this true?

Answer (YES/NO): YES